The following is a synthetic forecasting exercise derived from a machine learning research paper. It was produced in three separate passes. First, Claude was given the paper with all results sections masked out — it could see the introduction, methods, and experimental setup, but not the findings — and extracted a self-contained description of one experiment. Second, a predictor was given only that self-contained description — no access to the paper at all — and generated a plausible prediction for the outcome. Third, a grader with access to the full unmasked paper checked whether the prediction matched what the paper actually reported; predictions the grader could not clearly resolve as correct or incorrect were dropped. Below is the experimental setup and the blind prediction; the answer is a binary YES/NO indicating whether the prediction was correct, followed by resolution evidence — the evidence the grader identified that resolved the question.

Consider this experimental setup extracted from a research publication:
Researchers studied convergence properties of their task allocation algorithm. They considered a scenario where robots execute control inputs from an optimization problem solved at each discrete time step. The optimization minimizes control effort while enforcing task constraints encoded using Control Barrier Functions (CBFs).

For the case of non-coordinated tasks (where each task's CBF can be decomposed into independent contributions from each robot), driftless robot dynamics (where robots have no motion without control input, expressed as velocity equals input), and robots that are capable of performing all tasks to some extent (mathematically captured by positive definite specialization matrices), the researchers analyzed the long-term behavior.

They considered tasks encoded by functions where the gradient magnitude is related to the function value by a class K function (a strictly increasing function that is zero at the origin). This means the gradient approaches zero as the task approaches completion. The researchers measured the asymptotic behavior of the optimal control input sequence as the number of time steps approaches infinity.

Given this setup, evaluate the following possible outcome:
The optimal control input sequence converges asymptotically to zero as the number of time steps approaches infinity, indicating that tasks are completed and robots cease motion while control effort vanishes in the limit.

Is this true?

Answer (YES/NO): YES